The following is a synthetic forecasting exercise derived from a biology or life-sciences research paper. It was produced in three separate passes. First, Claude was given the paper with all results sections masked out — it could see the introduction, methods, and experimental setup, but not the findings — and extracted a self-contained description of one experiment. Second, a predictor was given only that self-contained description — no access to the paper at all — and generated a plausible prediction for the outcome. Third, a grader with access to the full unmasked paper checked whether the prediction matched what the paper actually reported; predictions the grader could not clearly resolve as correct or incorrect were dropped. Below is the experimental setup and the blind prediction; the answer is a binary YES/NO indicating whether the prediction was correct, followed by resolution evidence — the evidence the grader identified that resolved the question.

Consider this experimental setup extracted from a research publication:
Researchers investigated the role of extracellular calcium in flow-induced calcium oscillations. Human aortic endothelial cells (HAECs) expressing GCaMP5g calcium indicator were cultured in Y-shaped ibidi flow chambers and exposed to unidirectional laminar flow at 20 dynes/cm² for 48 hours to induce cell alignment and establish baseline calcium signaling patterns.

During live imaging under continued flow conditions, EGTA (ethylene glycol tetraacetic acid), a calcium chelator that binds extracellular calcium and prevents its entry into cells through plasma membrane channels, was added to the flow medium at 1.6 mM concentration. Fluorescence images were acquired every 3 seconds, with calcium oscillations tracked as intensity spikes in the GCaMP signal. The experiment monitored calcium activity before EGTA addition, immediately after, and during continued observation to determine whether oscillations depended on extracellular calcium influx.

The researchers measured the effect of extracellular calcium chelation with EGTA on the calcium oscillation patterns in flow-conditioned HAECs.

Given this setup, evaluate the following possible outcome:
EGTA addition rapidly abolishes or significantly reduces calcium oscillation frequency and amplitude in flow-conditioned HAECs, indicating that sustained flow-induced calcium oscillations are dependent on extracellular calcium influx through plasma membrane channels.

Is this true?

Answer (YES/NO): YES